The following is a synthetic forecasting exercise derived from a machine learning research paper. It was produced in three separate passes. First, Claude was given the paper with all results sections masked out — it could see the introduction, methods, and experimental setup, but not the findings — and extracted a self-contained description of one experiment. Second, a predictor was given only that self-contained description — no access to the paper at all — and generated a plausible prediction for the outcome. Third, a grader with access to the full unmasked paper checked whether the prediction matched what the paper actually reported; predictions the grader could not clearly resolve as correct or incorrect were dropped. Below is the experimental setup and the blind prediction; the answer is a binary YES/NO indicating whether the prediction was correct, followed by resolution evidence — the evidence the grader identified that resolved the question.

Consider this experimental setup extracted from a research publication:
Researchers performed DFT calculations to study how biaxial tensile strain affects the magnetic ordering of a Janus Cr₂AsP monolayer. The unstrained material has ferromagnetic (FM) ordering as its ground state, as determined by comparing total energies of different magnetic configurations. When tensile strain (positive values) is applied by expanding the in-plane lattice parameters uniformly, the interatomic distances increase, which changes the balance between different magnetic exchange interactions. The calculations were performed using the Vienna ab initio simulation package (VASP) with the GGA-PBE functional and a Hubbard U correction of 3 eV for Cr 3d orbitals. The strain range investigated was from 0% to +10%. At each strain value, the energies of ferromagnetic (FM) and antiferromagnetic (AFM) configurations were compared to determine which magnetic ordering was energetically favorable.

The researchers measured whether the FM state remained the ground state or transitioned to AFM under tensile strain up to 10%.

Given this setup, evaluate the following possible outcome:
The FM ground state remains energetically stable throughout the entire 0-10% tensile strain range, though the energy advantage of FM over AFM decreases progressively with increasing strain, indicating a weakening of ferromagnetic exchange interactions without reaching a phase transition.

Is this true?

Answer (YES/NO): NO